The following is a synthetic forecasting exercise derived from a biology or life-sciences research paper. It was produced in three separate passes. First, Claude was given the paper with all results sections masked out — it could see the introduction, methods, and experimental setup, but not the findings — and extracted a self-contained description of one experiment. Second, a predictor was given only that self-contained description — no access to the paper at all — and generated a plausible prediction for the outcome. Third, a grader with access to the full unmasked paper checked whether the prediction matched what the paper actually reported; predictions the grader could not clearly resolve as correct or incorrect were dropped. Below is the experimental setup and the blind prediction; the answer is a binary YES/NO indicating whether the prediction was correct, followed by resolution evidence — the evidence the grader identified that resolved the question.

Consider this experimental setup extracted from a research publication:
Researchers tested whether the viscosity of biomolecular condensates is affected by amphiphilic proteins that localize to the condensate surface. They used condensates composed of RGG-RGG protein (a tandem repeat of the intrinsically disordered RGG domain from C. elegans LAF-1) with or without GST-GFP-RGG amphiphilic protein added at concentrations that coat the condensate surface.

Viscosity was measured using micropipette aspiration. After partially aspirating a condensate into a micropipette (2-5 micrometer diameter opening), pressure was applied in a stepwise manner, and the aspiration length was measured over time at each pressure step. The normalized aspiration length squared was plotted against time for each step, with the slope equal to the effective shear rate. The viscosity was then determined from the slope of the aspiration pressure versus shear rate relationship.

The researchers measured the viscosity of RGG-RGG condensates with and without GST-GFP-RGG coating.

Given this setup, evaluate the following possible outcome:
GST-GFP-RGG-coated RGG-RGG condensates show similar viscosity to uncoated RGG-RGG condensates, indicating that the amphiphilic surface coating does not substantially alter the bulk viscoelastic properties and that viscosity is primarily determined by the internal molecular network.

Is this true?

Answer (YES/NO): YES